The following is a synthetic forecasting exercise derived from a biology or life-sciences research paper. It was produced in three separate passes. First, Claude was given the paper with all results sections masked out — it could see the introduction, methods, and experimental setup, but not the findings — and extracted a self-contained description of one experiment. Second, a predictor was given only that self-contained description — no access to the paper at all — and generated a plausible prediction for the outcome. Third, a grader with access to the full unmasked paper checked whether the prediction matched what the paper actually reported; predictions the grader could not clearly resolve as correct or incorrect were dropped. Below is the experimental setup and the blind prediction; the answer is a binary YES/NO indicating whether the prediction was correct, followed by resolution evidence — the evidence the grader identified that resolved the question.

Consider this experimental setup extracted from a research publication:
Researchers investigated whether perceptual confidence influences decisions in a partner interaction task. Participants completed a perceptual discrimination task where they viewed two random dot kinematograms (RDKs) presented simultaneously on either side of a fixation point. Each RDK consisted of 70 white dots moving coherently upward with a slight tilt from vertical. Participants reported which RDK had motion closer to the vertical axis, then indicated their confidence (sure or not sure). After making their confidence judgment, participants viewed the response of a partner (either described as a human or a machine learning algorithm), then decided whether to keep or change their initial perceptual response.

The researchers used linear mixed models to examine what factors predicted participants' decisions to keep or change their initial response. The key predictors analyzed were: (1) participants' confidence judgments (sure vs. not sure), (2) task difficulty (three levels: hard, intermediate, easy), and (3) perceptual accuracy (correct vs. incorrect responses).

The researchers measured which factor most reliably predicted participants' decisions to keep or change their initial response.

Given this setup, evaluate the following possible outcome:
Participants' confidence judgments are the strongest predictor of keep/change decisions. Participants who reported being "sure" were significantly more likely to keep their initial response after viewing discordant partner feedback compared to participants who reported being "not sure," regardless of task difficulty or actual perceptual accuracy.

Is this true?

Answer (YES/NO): YES